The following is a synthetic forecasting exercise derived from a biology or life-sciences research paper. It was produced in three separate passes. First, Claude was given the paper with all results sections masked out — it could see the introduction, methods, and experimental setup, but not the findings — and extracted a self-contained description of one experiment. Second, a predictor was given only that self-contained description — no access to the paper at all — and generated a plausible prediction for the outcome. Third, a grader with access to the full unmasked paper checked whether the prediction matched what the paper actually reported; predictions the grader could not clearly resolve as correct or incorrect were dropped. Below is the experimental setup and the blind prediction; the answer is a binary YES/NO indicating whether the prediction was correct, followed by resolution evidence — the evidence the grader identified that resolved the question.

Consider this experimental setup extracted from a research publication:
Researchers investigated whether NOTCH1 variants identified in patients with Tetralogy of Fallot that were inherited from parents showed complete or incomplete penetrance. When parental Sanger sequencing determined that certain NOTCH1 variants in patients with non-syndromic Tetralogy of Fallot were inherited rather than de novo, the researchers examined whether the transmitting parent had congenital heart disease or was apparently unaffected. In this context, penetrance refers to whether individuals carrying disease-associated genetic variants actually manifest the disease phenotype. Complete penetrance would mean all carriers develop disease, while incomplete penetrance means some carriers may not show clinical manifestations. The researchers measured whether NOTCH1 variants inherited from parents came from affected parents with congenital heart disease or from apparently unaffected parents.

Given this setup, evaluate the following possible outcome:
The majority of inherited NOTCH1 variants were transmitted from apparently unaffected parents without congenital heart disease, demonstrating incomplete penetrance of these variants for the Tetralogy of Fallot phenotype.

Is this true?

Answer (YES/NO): YES